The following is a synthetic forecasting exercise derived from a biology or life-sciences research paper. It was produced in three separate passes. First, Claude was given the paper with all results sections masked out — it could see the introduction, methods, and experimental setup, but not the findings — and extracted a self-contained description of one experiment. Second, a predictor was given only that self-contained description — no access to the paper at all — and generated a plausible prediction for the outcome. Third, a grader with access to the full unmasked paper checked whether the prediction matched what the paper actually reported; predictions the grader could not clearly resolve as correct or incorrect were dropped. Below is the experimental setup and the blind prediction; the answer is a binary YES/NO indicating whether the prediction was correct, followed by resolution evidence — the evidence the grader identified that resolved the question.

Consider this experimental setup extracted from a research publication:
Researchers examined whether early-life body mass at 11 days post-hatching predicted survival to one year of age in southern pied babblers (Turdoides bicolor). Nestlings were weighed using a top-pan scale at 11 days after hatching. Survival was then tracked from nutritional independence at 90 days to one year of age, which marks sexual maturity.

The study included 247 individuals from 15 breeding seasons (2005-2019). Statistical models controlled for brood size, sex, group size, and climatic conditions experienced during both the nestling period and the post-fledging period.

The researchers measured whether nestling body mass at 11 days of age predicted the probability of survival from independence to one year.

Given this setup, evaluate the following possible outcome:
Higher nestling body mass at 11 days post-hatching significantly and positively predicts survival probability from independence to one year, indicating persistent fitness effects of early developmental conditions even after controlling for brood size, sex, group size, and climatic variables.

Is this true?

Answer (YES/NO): NO